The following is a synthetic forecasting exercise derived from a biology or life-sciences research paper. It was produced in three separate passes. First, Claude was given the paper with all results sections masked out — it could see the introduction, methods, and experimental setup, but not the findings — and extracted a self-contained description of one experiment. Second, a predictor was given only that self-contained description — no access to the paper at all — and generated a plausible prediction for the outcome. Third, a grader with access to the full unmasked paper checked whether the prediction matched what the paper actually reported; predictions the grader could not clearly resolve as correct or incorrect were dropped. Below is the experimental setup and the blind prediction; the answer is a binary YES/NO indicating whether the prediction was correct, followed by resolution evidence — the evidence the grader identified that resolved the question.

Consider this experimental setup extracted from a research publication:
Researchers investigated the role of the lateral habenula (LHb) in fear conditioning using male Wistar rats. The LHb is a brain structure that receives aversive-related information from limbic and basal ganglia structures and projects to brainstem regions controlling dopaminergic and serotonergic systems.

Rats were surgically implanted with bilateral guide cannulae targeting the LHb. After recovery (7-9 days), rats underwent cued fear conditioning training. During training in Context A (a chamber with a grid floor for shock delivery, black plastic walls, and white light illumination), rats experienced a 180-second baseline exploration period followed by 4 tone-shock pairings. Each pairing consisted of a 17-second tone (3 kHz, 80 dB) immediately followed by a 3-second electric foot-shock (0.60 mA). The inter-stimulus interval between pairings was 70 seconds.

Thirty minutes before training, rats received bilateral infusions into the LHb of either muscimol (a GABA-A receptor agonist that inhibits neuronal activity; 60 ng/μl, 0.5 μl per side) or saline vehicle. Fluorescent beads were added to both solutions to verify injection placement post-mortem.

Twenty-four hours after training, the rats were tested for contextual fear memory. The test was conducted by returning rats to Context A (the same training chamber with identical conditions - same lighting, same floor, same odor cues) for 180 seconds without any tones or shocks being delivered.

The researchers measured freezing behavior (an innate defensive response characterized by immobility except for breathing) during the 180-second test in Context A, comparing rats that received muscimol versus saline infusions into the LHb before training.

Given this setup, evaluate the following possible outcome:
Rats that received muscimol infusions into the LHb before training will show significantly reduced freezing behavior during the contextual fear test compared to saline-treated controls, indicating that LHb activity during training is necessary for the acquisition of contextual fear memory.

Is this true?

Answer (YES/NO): YES